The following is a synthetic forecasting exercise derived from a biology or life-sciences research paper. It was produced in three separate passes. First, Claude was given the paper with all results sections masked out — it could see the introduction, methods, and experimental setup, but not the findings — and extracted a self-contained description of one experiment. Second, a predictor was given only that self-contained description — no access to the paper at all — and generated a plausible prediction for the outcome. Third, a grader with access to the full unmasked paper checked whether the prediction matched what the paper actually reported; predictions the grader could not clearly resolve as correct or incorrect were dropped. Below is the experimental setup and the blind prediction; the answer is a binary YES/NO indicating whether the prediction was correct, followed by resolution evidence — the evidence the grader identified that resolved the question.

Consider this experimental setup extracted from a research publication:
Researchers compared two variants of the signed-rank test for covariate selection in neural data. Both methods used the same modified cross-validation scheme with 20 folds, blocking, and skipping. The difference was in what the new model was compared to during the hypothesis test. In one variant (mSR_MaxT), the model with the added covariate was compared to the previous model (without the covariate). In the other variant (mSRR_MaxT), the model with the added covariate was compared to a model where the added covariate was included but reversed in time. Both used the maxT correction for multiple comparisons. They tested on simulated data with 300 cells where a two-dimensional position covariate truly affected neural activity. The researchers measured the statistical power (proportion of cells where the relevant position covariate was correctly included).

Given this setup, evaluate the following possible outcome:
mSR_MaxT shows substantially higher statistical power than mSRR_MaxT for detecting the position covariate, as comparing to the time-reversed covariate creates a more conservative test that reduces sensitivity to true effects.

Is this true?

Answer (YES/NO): NO